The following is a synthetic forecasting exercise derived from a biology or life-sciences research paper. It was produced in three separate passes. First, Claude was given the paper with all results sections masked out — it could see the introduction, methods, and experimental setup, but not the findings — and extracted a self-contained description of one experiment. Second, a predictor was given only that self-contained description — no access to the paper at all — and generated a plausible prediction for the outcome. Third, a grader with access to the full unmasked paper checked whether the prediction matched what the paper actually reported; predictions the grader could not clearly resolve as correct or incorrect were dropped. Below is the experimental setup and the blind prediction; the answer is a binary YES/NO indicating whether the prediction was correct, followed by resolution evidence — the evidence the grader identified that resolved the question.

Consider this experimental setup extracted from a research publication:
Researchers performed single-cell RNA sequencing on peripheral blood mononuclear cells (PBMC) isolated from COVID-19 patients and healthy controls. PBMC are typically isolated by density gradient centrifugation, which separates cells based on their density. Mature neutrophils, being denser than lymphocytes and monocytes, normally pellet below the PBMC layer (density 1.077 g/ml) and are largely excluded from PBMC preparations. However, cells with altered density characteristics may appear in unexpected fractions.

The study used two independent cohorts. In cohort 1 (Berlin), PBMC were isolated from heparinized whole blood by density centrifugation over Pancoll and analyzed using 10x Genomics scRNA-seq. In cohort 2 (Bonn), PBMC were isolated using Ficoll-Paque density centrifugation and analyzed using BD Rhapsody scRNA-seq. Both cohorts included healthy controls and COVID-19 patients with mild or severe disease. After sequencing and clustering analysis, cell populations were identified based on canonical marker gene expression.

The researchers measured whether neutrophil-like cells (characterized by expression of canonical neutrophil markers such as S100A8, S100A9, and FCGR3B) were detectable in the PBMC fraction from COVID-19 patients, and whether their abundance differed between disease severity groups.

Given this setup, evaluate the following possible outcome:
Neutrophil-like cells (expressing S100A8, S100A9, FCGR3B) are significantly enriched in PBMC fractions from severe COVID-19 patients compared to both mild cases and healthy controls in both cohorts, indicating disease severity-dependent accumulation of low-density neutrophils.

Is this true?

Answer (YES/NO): YES